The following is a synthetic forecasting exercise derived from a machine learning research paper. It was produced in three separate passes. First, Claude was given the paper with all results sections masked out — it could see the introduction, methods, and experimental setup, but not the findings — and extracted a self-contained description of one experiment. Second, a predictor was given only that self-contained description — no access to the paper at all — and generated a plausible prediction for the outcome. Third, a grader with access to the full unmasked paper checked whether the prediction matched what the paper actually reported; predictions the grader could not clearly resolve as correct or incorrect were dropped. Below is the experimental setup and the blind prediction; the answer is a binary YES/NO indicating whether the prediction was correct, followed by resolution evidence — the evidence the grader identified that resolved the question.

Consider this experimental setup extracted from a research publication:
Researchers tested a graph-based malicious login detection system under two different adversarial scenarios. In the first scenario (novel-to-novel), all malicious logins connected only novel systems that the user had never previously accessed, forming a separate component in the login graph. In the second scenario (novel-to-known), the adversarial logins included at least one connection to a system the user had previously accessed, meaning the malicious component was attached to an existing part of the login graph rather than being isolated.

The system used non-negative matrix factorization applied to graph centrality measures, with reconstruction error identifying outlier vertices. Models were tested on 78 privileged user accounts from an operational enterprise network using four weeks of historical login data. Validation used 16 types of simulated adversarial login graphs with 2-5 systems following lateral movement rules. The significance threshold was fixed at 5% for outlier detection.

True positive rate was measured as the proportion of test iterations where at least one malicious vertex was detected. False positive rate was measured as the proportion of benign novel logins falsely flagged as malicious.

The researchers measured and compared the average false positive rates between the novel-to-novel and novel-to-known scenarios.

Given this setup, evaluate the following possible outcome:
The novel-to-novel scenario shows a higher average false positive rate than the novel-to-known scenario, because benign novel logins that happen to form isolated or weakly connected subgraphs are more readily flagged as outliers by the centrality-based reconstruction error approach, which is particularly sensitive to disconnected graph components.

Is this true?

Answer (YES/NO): NO